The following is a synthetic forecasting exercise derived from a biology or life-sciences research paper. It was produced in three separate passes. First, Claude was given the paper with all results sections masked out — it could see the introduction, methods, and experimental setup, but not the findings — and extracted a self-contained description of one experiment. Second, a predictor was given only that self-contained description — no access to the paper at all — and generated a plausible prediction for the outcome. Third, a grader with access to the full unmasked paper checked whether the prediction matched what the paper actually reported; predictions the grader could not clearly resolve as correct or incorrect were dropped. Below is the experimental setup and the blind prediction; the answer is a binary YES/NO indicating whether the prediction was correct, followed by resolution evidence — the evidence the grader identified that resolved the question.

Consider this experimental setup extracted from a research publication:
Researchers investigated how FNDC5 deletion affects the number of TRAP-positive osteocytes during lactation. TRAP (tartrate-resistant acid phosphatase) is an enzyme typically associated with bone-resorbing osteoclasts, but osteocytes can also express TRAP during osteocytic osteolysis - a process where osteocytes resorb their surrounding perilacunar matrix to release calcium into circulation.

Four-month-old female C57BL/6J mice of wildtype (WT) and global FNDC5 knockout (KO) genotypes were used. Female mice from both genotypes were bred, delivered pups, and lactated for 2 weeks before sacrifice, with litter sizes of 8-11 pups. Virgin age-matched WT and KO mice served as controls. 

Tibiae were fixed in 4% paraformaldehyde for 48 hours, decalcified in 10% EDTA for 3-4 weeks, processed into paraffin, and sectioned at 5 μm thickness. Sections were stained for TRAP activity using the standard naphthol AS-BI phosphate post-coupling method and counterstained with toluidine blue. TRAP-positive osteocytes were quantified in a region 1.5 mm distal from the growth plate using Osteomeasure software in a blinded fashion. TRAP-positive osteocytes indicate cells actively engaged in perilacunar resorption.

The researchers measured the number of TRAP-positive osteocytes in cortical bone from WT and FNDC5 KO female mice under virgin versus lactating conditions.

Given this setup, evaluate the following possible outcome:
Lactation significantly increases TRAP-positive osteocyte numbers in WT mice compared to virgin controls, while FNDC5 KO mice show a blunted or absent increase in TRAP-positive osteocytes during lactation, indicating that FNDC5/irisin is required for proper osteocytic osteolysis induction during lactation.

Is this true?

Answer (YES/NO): NO